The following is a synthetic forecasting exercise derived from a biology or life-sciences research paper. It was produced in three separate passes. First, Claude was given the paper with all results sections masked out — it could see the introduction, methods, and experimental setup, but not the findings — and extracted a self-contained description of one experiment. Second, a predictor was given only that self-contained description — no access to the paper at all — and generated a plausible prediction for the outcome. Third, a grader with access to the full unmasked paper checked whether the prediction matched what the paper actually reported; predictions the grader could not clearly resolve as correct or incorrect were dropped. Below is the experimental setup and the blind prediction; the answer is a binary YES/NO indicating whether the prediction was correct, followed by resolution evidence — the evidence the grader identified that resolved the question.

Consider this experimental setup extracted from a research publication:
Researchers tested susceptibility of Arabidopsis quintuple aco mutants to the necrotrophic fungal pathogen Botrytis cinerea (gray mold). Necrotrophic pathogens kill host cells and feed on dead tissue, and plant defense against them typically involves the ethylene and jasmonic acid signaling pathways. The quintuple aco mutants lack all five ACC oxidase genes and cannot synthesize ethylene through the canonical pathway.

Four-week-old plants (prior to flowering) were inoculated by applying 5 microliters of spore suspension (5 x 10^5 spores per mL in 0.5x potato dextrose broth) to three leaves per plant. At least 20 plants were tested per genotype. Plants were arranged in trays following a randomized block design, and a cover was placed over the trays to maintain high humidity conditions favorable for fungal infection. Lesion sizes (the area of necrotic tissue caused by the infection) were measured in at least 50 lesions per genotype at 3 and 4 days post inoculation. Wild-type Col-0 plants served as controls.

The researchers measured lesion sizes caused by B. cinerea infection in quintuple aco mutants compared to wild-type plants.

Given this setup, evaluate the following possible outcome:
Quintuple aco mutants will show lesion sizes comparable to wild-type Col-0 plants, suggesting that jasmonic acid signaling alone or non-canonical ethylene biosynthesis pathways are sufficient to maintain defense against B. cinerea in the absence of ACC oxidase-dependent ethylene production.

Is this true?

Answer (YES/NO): NO